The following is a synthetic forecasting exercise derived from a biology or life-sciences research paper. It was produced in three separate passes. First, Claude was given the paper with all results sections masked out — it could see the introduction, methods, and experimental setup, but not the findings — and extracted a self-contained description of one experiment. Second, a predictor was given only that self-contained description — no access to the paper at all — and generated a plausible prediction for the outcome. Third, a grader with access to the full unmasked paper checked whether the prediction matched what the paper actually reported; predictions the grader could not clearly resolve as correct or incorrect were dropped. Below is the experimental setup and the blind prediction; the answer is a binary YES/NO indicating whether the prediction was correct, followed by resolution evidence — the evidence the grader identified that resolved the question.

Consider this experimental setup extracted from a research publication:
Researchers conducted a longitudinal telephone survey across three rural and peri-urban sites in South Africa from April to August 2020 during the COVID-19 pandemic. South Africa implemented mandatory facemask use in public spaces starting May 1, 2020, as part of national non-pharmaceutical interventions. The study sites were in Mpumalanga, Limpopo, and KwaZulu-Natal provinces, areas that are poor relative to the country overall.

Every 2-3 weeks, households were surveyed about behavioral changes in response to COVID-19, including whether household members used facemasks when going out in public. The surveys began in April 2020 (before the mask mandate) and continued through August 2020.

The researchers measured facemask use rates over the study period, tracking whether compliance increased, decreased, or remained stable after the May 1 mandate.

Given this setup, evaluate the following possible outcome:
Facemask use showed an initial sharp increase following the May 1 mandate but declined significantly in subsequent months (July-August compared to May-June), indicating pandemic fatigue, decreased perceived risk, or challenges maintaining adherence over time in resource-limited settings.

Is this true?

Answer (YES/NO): NO